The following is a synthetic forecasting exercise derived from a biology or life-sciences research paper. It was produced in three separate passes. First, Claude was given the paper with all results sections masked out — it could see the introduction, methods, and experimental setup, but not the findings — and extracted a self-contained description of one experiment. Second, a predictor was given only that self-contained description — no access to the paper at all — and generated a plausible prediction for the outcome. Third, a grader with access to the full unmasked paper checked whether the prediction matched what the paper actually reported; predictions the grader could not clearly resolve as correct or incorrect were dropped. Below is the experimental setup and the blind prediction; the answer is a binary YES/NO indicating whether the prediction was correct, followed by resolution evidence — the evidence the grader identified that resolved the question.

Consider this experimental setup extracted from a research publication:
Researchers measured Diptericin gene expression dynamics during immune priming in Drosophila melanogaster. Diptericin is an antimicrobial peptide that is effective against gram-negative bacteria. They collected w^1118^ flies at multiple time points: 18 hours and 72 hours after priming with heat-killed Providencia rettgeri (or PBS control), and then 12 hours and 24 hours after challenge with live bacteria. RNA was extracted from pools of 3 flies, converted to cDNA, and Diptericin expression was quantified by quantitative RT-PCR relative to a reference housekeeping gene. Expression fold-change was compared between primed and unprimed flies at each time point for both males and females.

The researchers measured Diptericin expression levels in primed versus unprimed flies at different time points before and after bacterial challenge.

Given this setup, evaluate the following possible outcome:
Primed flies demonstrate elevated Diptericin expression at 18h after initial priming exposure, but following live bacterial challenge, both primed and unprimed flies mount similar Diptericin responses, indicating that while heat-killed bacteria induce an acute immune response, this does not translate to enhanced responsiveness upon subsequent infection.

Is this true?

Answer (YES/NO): NO